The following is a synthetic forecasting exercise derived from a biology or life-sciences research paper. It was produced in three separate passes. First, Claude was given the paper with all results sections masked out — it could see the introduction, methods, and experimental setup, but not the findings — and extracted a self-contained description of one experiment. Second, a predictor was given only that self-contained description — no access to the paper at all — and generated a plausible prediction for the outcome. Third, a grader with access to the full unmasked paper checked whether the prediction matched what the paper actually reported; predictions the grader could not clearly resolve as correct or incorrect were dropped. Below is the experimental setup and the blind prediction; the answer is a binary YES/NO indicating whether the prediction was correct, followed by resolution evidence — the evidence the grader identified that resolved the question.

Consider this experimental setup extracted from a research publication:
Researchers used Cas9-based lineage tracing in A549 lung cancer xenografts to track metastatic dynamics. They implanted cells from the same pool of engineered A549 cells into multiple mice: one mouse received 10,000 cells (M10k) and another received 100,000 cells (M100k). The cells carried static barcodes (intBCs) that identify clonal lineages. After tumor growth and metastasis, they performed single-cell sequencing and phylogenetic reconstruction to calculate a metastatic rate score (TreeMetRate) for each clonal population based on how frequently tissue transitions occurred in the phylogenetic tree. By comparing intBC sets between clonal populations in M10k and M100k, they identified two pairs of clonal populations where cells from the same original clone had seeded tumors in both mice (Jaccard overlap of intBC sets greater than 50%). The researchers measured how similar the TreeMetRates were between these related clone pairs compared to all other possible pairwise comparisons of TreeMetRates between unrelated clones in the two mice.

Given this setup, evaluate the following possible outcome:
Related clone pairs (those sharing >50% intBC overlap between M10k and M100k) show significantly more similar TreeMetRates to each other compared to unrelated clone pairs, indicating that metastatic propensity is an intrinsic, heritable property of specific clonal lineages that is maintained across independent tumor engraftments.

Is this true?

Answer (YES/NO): YES